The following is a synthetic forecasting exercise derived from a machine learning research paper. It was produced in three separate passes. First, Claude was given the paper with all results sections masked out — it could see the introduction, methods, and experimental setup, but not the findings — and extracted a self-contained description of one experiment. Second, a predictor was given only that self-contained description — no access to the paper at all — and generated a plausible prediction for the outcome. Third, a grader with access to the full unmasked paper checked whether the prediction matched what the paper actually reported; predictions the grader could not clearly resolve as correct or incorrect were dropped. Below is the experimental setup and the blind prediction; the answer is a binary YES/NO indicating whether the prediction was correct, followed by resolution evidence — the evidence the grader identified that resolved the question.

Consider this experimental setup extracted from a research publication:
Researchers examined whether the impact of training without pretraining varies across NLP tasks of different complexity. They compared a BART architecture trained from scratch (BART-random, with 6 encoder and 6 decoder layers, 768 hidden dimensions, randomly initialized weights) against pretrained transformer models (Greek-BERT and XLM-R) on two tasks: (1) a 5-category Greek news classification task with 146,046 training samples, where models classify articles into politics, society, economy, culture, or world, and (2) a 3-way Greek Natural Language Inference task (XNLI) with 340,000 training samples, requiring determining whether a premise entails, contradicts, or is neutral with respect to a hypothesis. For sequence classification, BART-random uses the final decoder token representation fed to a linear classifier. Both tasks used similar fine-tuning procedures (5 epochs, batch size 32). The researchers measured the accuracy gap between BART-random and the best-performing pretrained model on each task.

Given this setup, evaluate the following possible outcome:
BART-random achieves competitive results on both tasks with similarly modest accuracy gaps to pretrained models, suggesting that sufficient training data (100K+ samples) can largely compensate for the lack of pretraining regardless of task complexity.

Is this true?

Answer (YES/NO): NO